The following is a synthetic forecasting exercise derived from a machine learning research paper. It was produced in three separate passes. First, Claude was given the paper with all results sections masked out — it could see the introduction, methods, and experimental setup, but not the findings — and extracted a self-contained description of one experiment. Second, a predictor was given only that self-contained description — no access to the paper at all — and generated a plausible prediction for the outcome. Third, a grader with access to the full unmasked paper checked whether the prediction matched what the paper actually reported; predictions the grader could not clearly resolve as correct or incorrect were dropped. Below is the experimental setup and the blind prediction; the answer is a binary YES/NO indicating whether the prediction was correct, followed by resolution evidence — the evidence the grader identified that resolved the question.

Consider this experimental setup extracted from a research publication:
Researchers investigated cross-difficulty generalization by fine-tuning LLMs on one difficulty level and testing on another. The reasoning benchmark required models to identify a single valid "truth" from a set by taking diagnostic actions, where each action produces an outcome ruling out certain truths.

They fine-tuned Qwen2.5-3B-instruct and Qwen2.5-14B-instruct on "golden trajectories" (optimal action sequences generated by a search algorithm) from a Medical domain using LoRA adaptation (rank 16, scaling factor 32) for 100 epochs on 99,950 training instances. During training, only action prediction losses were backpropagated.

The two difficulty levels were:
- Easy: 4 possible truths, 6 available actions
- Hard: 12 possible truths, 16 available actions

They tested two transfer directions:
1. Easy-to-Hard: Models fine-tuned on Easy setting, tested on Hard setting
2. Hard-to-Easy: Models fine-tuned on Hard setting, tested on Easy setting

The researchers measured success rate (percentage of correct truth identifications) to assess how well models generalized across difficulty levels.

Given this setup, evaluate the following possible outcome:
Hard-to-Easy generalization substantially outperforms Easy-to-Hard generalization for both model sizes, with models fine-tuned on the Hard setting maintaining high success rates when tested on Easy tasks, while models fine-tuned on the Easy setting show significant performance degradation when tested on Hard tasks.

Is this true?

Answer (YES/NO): NO